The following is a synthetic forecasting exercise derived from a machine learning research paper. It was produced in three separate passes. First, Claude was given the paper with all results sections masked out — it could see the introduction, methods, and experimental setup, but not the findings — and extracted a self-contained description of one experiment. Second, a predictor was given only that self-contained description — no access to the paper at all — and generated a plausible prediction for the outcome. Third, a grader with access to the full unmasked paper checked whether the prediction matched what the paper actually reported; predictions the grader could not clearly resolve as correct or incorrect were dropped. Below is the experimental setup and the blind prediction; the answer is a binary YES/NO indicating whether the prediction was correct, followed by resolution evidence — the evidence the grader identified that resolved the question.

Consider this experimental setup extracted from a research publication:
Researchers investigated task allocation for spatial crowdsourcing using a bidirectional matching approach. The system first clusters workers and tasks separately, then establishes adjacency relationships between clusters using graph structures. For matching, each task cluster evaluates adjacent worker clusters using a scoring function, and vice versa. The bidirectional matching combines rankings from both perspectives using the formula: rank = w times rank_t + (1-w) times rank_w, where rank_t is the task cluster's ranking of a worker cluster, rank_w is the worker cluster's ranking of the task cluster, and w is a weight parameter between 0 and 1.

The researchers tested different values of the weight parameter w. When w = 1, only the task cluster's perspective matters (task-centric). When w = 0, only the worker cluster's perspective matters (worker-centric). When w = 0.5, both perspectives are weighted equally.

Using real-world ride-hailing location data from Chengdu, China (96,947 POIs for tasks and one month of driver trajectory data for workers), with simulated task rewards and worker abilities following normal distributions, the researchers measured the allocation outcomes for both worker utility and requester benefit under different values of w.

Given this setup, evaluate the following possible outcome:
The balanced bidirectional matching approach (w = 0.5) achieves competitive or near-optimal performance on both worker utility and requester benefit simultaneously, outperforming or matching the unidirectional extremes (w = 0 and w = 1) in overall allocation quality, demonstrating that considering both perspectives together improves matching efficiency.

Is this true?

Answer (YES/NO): NO